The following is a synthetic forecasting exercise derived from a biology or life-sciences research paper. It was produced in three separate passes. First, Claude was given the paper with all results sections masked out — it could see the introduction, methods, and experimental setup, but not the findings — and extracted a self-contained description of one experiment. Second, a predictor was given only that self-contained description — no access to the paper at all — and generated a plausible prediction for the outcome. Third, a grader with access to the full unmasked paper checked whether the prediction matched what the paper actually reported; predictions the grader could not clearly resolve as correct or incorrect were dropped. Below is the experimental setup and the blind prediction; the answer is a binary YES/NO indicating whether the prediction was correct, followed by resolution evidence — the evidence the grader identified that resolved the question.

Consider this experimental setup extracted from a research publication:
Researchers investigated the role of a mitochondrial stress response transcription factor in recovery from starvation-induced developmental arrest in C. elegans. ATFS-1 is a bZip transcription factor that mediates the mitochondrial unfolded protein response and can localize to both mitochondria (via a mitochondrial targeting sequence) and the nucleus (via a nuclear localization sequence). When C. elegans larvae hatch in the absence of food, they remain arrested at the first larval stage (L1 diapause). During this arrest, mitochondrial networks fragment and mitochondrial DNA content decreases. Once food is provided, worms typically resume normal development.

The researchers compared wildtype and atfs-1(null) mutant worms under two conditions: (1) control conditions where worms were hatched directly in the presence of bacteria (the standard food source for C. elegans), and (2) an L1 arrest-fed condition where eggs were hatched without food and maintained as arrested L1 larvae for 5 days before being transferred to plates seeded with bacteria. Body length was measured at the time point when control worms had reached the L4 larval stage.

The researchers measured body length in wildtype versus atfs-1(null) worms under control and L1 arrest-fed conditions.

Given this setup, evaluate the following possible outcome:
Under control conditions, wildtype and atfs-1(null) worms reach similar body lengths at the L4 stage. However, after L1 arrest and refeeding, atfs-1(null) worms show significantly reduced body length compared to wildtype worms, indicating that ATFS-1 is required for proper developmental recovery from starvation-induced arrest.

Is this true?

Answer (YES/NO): YES